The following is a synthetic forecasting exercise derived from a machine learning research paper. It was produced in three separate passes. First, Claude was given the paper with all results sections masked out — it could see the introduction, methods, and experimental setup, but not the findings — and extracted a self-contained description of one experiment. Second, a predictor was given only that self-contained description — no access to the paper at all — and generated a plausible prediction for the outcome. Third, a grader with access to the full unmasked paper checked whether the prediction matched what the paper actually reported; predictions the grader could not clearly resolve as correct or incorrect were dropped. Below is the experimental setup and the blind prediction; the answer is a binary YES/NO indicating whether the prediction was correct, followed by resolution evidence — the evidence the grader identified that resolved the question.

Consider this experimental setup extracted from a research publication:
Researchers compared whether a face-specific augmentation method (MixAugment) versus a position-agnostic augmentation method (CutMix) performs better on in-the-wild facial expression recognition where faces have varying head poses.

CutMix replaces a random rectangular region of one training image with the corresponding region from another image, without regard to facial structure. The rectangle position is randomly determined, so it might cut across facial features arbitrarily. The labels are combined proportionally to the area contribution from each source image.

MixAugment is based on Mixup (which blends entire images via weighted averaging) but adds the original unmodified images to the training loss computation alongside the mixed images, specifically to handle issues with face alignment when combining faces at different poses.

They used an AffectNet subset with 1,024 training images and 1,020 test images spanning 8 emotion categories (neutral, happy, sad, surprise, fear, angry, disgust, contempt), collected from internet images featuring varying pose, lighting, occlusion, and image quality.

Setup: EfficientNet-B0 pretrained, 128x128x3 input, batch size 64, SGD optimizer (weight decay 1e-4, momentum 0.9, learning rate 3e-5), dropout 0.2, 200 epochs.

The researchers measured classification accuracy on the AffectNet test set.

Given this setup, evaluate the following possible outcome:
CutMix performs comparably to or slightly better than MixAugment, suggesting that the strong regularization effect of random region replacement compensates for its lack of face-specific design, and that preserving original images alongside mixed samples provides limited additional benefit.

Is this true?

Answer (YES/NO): NO